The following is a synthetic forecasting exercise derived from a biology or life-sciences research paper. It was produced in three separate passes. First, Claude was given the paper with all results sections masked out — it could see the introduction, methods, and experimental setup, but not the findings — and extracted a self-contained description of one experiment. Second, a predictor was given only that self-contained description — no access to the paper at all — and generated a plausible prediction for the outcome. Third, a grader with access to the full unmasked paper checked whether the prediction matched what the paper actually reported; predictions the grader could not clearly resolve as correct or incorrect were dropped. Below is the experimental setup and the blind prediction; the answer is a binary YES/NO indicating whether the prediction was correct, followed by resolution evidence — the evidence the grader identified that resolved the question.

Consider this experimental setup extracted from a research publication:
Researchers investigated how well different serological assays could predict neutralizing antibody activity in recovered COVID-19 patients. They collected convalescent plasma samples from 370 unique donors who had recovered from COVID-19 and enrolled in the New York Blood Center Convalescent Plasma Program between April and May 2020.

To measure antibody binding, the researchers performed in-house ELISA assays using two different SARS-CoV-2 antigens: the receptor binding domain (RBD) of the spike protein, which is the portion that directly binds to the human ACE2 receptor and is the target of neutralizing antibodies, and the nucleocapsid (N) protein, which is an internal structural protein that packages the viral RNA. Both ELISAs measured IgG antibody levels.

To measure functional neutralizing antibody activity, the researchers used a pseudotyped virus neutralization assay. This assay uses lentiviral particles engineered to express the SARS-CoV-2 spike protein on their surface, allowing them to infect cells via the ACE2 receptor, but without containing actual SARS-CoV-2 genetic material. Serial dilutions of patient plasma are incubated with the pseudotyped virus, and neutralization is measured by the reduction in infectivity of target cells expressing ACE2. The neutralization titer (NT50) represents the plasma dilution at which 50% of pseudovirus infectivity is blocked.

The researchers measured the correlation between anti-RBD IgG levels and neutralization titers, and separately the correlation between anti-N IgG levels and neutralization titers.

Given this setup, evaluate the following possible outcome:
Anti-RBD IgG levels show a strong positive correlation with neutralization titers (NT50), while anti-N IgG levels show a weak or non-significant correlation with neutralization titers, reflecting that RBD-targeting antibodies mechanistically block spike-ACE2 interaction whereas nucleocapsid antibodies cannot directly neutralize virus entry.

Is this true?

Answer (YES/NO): NO